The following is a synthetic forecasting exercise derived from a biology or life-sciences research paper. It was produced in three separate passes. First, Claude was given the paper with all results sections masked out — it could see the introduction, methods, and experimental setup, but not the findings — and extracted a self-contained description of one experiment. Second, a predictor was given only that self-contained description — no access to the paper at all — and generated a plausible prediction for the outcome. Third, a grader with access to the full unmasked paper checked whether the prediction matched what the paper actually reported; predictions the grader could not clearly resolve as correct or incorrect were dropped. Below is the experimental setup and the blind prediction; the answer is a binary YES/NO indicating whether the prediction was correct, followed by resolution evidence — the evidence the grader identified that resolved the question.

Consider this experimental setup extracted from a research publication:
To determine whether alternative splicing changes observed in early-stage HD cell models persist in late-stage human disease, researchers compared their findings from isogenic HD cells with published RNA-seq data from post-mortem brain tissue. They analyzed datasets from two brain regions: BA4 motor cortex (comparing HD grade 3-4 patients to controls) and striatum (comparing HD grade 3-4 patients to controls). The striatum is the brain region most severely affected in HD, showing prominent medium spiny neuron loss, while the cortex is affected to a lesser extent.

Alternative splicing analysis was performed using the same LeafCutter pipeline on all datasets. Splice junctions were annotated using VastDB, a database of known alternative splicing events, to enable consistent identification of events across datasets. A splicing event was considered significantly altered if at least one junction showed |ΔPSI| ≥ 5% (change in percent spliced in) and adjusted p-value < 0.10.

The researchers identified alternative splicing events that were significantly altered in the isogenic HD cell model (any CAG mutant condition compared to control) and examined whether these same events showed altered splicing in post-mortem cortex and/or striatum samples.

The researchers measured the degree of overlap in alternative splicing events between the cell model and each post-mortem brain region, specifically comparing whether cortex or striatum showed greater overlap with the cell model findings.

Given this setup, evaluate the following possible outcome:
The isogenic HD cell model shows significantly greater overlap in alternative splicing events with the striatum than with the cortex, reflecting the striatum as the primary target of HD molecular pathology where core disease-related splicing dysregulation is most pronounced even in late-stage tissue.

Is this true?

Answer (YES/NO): YES